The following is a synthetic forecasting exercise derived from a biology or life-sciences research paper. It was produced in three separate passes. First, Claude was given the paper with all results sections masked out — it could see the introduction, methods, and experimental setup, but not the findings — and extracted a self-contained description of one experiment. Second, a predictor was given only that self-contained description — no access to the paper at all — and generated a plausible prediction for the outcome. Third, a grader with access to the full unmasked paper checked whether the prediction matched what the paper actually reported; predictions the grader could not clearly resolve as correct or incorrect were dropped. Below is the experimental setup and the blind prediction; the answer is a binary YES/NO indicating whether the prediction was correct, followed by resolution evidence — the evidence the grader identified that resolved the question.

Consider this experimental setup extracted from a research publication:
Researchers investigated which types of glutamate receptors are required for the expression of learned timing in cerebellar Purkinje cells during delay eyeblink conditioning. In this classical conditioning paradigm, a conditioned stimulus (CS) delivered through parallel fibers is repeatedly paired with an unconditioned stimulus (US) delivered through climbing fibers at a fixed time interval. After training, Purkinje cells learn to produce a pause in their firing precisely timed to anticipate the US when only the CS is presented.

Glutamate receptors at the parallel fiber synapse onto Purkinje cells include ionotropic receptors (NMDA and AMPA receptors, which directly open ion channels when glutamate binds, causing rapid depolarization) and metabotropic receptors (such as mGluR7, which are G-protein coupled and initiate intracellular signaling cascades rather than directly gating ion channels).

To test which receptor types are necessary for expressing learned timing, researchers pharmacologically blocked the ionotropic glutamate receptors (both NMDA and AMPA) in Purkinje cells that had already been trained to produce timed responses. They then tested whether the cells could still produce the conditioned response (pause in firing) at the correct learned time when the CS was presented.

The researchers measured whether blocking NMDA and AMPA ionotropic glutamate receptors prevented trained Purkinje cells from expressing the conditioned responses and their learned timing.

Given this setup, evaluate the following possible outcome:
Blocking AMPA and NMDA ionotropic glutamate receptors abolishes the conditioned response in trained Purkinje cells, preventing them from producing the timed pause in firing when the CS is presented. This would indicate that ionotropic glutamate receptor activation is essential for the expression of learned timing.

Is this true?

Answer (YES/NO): NO